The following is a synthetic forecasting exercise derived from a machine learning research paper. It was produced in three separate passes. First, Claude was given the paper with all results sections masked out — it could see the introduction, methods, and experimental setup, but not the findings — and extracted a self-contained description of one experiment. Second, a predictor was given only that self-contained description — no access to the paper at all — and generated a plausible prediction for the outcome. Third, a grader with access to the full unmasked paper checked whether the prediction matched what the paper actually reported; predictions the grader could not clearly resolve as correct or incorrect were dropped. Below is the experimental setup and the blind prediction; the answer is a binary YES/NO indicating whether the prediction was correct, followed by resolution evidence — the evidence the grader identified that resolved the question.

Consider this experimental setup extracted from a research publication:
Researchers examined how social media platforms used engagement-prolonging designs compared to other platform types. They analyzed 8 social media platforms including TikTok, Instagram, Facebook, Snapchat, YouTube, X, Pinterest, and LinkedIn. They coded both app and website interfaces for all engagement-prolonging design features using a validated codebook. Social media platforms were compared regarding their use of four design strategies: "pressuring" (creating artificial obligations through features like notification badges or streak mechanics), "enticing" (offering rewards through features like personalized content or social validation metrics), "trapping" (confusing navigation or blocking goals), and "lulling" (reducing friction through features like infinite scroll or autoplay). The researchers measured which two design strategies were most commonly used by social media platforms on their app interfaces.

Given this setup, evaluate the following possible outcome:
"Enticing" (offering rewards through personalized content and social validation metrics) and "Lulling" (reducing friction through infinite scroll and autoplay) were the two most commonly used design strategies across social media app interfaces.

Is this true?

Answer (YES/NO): NO